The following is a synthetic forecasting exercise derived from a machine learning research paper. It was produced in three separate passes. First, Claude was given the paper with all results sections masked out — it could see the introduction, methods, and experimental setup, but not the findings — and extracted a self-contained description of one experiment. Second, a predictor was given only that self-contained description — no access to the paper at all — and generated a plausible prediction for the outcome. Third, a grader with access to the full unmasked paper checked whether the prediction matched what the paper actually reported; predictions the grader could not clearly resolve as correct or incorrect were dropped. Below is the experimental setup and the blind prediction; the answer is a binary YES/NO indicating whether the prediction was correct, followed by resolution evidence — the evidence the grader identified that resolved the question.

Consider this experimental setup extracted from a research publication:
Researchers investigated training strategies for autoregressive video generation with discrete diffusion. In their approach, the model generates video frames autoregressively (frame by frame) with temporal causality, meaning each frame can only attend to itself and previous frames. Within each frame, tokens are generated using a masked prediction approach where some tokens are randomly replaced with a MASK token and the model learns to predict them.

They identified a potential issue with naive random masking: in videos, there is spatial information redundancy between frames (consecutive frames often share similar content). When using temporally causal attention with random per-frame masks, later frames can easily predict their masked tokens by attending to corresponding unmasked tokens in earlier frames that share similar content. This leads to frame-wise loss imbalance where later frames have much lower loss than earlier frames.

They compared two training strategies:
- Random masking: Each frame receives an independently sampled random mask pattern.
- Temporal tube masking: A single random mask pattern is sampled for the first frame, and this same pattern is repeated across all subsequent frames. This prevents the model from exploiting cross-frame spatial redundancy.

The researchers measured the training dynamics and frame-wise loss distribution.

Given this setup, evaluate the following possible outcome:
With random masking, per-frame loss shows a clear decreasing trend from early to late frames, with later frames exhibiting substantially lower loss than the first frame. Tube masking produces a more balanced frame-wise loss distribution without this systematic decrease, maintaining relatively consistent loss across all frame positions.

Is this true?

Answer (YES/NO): NO